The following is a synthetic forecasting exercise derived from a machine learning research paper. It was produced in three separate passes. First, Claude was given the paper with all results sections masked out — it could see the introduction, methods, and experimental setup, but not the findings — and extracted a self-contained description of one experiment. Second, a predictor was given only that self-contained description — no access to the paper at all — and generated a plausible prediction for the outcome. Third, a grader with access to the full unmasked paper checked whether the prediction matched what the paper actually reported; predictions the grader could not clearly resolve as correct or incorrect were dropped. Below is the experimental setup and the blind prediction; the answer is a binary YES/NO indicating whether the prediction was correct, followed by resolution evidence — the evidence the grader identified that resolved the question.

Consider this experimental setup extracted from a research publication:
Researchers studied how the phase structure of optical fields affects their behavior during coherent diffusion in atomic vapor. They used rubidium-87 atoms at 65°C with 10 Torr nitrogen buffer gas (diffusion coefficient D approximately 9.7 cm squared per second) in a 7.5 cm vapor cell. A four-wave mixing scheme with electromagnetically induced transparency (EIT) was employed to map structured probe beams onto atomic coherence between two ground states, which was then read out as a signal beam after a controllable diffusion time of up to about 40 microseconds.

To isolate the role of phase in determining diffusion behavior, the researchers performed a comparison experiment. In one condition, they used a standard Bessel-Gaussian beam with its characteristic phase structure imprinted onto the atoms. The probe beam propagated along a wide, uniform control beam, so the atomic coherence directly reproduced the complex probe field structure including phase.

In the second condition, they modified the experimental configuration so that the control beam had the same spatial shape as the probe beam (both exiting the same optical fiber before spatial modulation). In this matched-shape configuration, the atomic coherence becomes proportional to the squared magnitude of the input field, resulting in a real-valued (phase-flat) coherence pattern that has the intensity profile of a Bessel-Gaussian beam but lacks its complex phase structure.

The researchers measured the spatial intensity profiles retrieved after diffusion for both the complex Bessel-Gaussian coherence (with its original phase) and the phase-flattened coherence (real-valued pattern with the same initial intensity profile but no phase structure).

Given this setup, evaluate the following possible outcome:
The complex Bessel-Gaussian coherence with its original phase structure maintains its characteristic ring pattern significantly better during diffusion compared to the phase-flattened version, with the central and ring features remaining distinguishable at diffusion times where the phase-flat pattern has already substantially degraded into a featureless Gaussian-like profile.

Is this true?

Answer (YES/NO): YES